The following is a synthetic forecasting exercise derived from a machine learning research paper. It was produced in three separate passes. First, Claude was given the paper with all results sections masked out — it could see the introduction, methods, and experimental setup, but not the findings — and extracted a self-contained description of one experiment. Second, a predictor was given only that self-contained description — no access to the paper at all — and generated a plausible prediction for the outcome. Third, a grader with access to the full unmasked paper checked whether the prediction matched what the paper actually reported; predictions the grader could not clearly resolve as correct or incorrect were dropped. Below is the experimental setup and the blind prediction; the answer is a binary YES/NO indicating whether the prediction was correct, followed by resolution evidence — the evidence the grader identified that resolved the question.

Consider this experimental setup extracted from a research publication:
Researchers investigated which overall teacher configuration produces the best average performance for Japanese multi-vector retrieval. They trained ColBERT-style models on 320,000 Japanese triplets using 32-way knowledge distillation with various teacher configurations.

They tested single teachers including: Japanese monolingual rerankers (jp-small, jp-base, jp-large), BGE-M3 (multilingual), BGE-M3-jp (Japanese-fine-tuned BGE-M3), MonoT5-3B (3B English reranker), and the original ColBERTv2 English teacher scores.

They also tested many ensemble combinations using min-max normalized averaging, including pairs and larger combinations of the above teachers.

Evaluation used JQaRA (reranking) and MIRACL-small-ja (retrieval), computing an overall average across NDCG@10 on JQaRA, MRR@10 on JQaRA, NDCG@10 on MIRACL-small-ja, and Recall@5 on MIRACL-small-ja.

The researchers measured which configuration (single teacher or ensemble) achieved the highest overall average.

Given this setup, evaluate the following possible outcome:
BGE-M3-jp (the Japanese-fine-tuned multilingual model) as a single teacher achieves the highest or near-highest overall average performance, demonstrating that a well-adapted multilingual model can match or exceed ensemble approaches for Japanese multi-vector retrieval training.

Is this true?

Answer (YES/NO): NO